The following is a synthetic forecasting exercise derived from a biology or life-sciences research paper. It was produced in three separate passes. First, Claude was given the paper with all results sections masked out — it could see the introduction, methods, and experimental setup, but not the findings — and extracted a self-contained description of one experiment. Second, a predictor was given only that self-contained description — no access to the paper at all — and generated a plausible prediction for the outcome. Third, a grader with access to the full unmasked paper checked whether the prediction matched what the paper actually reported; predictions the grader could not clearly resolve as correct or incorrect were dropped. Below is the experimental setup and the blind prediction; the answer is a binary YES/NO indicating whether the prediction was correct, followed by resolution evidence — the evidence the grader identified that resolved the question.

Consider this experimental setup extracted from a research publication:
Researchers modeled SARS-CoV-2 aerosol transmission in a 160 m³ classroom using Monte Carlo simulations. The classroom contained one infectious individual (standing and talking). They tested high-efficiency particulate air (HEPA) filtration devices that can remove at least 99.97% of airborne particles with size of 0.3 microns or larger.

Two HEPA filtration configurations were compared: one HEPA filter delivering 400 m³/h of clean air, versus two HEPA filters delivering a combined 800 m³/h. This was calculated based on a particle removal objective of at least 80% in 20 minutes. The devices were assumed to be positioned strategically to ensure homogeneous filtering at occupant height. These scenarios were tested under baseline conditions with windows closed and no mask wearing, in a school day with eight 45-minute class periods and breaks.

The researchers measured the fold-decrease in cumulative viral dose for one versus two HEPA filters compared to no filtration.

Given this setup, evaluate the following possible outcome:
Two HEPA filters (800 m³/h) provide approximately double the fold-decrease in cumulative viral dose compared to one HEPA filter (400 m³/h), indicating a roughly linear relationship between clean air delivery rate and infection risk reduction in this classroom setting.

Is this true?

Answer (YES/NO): NO